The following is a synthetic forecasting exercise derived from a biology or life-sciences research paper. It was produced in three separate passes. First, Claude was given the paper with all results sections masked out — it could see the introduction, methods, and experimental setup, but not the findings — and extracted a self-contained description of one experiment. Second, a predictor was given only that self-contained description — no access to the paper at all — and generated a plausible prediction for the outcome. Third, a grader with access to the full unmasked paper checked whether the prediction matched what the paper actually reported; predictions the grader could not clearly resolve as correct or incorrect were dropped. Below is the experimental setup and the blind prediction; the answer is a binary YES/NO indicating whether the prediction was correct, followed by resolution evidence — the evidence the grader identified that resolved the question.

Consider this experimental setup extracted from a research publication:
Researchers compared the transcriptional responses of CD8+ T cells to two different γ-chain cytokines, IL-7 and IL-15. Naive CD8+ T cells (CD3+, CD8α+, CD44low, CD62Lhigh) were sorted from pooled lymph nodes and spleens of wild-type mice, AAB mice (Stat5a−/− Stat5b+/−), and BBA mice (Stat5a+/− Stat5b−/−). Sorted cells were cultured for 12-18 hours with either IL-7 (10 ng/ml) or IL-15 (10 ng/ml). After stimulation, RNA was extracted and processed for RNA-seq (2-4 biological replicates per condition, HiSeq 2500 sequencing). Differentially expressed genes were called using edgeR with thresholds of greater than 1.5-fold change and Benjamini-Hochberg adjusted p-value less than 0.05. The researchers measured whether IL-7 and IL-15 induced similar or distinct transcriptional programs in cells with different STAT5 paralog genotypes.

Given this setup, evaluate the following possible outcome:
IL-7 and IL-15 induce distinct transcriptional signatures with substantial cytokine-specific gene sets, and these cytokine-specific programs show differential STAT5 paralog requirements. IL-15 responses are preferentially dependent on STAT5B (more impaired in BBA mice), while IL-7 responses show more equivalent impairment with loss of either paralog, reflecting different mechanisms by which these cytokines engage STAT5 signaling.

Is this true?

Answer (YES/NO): NO